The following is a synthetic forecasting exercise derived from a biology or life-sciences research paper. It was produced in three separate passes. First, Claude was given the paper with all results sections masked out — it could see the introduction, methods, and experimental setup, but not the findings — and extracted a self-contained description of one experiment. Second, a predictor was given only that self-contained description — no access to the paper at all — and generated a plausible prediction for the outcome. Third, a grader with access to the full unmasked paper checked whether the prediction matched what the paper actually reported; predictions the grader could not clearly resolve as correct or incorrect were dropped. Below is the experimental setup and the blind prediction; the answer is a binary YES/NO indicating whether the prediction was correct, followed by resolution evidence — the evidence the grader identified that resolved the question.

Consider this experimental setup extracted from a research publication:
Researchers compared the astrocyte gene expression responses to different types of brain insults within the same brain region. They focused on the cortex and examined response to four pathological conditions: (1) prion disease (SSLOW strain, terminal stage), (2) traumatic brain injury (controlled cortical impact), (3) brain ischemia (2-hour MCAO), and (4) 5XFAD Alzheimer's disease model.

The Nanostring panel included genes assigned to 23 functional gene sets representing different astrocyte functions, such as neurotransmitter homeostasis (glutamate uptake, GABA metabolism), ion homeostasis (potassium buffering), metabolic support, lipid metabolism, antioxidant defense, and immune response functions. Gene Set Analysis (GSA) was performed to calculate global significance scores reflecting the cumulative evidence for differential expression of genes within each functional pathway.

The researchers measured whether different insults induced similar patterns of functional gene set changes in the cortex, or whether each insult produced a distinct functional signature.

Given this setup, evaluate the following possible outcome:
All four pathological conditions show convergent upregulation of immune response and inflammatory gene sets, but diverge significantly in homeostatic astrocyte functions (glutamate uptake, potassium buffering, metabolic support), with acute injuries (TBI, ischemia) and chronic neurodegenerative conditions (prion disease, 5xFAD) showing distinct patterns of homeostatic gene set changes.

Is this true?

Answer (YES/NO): NO